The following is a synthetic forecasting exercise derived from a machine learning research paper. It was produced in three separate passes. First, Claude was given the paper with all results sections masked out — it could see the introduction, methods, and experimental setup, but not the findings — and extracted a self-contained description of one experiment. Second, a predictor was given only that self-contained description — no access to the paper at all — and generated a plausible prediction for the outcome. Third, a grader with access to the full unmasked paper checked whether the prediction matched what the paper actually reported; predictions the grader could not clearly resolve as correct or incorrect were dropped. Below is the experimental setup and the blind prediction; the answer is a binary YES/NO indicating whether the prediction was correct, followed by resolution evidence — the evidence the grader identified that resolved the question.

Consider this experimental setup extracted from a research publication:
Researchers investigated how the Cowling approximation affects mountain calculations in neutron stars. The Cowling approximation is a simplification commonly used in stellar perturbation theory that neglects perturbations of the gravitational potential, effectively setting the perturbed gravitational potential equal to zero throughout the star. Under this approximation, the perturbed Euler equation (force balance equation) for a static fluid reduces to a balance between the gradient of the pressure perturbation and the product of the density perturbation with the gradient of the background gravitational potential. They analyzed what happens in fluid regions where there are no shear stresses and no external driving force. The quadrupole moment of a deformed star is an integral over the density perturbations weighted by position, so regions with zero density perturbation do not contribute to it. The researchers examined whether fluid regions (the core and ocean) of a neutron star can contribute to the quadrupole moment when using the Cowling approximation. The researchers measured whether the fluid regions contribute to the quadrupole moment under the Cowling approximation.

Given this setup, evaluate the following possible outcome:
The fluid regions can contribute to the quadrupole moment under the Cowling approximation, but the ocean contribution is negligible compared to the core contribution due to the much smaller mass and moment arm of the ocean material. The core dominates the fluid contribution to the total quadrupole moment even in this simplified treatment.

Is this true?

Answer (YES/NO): NO